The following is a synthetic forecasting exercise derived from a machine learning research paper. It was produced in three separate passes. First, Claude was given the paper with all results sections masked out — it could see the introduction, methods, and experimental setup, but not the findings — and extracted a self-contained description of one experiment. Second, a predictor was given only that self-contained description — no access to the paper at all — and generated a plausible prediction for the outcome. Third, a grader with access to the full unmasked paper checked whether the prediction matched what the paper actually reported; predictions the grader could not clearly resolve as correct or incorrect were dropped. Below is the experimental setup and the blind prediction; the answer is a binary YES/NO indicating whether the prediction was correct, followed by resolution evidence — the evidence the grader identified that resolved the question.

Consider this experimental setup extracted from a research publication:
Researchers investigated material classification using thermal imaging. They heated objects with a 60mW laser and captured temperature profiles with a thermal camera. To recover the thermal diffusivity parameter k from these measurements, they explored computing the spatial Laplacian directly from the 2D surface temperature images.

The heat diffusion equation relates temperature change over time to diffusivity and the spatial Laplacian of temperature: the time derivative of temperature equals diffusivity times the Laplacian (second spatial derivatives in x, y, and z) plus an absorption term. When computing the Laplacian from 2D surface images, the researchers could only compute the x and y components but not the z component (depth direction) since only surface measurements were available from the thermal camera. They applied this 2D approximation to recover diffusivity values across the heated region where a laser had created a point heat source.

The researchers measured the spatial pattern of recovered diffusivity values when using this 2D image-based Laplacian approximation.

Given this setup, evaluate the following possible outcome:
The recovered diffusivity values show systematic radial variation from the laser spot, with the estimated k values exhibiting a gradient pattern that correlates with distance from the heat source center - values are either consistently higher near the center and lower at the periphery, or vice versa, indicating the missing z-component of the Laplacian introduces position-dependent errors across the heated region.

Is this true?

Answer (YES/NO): NO